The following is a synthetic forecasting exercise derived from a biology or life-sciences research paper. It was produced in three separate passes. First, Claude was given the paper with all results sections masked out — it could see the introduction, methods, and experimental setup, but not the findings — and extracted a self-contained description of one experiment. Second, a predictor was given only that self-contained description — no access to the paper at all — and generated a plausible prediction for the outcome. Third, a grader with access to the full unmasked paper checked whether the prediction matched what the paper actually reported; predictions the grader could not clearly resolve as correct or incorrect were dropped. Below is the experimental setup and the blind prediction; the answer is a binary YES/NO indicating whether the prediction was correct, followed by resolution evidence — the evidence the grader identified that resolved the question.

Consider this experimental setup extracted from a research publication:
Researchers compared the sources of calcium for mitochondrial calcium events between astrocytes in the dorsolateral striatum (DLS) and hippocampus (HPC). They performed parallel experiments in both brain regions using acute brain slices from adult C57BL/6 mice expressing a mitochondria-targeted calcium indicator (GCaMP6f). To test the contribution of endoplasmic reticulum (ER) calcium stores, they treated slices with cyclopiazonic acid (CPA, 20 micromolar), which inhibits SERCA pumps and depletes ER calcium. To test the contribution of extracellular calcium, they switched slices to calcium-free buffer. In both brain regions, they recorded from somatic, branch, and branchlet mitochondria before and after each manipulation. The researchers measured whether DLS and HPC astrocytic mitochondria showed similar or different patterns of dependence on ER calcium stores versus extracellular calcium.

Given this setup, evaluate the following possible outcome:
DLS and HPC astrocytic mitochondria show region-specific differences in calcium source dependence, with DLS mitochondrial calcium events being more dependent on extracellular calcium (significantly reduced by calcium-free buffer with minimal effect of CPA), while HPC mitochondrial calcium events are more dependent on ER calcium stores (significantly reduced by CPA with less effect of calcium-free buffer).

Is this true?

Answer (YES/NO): NO